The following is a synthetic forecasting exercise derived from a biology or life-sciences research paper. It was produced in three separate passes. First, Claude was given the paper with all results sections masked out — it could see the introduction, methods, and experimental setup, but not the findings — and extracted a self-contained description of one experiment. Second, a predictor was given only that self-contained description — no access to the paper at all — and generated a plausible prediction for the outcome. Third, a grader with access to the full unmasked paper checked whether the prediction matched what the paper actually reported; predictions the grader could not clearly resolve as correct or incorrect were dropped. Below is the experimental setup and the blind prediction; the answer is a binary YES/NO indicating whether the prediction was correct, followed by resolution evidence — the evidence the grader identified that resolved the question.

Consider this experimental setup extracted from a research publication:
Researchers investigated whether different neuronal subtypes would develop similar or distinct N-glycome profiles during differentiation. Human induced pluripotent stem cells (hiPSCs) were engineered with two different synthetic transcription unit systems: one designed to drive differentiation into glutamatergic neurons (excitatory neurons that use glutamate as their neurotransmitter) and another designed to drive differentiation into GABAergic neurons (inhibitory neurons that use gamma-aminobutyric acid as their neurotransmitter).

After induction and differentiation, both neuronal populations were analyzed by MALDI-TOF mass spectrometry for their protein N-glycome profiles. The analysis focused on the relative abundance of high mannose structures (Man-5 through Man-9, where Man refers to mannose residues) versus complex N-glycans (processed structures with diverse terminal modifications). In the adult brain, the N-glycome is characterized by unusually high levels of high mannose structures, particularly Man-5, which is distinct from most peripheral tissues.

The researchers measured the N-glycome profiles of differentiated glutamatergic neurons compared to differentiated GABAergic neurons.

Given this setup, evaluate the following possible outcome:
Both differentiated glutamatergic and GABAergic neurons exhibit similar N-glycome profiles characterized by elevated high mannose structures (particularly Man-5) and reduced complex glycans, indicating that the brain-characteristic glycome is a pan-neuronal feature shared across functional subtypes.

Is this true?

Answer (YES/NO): YES